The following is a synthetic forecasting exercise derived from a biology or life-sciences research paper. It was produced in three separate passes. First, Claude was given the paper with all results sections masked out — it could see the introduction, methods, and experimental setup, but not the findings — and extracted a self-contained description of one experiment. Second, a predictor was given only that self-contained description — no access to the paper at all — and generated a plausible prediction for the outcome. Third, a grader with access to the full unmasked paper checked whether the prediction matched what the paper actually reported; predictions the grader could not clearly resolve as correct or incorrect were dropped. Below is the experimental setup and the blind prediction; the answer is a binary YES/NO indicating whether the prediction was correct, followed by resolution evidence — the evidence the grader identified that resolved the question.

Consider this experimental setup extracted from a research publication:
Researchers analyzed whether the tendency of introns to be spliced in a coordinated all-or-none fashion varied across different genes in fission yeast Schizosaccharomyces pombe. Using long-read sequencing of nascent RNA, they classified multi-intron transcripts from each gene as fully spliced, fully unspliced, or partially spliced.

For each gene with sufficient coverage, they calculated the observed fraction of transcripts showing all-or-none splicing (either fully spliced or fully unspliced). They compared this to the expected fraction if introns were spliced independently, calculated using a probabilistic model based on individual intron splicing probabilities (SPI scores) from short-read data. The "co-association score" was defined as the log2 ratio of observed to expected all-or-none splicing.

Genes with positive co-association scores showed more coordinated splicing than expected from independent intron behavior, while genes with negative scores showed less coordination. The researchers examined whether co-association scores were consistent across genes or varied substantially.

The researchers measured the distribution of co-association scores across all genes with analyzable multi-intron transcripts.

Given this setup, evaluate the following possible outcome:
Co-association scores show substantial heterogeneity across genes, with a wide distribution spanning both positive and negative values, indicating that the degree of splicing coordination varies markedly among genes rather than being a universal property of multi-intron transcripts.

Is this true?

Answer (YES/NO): NO